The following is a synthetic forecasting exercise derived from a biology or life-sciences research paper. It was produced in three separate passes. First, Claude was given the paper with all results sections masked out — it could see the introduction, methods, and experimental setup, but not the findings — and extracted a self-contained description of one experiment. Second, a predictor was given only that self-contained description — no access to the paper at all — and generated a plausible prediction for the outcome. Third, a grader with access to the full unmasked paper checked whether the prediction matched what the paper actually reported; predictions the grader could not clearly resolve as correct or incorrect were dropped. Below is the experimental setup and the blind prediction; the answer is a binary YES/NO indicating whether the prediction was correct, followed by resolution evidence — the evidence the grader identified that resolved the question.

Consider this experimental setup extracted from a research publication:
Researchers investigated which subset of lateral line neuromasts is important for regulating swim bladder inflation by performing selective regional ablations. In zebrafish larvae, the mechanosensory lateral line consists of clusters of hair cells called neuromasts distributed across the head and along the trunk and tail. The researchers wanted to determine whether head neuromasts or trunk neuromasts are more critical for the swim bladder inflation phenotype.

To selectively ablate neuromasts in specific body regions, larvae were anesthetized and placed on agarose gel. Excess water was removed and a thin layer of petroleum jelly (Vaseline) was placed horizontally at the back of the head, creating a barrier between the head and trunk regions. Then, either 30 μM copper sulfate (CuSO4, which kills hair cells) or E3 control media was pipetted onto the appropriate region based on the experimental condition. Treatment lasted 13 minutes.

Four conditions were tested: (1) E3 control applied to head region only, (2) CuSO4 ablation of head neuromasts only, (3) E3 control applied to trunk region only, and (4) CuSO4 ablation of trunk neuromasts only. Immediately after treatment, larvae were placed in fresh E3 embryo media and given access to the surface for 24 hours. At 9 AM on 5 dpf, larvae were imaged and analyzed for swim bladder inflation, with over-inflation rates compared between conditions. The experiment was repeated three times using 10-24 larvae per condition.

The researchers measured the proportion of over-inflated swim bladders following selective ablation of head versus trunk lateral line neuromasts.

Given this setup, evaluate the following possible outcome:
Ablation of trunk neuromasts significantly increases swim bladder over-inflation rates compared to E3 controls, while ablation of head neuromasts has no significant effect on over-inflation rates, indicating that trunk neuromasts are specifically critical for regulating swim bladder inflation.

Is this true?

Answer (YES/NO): NO